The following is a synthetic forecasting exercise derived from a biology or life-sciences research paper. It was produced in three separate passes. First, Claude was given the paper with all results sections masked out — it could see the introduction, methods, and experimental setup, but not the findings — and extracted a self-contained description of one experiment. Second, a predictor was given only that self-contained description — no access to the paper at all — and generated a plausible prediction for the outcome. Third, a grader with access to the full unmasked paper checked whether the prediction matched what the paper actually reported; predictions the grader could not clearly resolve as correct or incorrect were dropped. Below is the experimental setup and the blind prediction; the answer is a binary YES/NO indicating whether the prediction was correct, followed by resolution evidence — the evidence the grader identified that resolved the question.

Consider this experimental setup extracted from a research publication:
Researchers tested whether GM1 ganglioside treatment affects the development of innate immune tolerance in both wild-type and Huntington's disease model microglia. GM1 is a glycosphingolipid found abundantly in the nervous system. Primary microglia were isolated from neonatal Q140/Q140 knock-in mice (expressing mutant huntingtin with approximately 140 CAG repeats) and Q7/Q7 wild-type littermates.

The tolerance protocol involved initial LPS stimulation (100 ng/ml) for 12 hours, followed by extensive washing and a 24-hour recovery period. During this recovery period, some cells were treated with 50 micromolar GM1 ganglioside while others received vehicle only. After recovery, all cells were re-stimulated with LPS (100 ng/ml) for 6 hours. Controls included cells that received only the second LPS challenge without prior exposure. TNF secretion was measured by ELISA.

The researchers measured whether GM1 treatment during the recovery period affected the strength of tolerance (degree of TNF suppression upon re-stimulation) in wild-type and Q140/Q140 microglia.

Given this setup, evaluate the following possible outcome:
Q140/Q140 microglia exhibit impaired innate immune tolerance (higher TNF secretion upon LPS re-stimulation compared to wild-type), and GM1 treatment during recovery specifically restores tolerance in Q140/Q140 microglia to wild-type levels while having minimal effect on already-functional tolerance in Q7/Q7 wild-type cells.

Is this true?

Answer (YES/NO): NO